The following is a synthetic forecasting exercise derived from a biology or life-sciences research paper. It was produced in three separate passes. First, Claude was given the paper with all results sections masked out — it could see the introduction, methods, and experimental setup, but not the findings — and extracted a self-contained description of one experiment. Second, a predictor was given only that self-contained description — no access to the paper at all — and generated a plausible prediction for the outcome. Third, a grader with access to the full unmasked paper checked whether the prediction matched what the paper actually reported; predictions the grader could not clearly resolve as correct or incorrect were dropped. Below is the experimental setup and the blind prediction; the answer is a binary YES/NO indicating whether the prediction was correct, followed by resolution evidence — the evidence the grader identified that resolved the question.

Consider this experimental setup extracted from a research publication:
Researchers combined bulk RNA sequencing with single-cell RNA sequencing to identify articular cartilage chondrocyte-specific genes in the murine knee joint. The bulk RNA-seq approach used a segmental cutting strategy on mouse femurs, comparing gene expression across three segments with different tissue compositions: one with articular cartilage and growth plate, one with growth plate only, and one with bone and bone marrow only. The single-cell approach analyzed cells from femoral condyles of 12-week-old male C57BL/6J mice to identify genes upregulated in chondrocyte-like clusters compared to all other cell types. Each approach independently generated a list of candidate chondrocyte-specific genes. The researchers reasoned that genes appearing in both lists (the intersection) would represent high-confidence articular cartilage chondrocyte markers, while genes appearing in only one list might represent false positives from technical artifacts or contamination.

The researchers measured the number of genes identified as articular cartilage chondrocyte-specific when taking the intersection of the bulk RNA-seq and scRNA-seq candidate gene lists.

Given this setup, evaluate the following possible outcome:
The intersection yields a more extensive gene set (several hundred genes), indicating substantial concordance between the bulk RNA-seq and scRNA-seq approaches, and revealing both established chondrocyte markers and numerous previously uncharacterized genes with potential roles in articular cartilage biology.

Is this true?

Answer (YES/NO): NO